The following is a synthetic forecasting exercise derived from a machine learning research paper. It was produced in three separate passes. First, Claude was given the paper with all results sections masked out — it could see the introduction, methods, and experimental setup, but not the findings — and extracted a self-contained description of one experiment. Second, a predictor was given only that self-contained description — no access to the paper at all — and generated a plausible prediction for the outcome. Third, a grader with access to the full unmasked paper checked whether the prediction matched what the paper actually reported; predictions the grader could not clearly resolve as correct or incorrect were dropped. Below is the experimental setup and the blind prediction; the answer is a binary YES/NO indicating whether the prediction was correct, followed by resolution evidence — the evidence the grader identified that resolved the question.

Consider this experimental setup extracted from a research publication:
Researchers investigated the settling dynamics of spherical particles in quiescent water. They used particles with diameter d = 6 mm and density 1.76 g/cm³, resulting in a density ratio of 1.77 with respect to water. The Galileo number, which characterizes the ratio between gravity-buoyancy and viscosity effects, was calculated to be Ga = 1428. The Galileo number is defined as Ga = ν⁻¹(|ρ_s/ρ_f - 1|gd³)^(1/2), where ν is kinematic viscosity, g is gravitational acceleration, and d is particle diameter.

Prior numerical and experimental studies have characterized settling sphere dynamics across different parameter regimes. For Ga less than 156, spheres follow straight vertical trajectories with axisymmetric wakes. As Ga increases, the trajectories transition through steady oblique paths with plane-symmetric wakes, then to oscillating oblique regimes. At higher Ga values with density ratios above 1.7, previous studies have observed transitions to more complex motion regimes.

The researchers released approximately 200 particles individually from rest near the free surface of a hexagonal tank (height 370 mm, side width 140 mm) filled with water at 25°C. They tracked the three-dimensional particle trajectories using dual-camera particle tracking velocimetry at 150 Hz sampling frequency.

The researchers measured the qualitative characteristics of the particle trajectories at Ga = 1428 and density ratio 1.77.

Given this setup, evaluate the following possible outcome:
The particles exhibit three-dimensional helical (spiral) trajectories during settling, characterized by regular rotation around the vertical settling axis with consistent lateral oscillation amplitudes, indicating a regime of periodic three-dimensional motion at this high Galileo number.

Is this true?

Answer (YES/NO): NO